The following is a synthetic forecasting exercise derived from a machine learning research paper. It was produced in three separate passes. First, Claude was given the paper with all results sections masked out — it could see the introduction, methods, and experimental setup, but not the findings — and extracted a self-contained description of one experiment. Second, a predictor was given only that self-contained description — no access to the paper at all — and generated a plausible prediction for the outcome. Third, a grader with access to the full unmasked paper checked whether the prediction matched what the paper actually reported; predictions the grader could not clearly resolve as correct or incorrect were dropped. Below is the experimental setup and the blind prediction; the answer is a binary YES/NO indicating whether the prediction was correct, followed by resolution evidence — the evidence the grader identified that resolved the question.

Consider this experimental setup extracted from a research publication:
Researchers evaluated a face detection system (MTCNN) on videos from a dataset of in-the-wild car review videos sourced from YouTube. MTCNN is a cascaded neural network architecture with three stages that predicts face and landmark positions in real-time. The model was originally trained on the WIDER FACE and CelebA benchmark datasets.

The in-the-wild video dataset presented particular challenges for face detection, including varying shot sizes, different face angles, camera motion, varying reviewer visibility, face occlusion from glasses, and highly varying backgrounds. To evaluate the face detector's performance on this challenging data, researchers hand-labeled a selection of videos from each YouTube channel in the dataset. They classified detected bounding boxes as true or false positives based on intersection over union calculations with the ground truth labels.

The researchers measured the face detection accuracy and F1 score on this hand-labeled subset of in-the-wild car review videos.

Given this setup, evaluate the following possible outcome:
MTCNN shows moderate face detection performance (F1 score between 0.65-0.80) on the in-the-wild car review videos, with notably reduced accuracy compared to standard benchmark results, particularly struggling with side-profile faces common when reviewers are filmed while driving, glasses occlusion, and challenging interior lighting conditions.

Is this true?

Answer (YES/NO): NO